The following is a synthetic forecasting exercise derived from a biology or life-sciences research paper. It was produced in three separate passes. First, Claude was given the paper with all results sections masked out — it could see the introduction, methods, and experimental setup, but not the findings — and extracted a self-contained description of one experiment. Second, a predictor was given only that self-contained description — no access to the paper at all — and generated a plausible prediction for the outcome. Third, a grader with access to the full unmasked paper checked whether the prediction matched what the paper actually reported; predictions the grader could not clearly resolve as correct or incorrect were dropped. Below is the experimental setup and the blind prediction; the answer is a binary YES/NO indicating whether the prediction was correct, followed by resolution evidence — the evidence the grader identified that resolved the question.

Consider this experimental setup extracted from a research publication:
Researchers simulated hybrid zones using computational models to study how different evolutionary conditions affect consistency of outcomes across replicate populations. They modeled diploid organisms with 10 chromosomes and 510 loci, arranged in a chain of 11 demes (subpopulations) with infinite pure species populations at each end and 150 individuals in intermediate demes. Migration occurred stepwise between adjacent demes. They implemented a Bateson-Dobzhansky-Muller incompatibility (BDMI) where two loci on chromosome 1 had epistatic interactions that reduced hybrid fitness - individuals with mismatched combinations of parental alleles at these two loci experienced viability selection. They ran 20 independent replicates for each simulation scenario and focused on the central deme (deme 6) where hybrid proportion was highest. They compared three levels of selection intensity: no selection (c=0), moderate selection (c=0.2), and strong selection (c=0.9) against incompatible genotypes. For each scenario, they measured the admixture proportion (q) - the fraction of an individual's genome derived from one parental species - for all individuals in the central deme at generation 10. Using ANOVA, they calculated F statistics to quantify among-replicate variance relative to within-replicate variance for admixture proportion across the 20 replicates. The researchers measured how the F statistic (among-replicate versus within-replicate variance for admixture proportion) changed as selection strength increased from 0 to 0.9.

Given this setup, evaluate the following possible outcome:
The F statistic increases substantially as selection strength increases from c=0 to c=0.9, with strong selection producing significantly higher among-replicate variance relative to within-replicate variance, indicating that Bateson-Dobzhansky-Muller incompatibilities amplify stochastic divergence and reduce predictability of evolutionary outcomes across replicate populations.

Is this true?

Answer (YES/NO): YES